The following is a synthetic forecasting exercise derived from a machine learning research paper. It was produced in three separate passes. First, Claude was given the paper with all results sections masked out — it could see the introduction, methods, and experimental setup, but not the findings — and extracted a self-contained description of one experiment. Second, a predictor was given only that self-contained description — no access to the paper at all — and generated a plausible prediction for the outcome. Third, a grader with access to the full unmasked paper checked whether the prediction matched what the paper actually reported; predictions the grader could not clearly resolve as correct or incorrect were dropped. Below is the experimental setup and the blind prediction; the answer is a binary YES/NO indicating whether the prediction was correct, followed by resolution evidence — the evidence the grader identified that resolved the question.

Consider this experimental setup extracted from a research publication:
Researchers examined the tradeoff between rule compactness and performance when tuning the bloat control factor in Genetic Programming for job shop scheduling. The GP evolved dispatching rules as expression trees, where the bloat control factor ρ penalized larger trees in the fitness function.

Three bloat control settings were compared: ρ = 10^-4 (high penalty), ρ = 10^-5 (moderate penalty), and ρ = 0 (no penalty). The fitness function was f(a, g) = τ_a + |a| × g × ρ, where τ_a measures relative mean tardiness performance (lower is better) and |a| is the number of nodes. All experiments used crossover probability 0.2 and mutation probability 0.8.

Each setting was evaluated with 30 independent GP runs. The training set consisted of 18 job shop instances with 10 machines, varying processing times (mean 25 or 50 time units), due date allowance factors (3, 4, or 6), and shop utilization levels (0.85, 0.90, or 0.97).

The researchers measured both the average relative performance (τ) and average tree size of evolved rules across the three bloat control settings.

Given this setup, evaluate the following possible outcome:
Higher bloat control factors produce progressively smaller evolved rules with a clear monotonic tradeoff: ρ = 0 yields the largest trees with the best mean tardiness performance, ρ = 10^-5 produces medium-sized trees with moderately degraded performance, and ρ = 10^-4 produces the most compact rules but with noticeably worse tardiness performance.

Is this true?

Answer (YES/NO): NO